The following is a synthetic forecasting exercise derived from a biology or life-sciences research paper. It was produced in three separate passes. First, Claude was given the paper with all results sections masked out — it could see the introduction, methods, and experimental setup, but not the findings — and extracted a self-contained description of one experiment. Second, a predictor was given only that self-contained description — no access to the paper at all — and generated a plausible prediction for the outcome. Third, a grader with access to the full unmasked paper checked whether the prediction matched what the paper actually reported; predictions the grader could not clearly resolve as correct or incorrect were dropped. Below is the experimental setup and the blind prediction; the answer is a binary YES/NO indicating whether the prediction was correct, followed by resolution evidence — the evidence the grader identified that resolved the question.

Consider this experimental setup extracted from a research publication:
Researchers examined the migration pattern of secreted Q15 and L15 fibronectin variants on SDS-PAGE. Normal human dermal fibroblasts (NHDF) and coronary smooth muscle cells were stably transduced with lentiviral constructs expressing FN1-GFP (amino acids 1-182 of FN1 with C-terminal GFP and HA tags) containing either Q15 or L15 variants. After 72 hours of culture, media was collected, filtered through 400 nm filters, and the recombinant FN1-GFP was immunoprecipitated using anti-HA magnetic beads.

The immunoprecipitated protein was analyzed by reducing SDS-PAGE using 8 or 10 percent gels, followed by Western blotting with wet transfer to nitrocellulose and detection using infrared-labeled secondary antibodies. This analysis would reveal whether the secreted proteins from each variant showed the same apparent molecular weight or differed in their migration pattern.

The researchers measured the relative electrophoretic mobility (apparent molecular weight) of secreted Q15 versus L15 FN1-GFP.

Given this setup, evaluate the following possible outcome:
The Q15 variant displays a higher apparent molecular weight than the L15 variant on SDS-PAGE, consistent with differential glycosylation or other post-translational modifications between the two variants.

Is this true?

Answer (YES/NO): YES